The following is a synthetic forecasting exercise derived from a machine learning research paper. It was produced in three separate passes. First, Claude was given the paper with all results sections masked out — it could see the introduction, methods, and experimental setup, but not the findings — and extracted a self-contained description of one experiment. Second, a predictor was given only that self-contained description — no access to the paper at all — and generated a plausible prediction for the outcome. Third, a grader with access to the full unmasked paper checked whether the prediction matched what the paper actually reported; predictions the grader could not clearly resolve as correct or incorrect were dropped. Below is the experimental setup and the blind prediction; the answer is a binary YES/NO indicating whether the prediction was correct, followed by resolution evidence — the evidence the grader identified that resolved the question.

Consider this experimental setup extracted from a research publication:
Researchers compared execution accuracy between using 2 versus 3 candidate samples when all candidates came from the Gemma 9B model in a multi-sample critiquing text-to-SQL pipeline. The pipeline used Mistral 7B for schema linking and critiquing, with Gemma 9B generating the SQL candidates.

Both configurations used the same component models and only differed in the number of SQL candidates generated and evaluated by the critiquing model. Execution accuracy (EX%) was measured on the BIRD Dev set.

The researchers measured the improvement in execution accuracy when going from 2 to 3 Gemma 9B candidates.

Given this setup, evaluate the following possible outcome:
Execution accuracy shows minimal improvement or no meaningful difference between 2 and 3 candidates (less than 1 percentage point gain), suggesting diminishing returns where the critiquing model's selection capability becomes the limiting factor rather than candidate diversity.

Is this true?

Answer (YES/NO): YES